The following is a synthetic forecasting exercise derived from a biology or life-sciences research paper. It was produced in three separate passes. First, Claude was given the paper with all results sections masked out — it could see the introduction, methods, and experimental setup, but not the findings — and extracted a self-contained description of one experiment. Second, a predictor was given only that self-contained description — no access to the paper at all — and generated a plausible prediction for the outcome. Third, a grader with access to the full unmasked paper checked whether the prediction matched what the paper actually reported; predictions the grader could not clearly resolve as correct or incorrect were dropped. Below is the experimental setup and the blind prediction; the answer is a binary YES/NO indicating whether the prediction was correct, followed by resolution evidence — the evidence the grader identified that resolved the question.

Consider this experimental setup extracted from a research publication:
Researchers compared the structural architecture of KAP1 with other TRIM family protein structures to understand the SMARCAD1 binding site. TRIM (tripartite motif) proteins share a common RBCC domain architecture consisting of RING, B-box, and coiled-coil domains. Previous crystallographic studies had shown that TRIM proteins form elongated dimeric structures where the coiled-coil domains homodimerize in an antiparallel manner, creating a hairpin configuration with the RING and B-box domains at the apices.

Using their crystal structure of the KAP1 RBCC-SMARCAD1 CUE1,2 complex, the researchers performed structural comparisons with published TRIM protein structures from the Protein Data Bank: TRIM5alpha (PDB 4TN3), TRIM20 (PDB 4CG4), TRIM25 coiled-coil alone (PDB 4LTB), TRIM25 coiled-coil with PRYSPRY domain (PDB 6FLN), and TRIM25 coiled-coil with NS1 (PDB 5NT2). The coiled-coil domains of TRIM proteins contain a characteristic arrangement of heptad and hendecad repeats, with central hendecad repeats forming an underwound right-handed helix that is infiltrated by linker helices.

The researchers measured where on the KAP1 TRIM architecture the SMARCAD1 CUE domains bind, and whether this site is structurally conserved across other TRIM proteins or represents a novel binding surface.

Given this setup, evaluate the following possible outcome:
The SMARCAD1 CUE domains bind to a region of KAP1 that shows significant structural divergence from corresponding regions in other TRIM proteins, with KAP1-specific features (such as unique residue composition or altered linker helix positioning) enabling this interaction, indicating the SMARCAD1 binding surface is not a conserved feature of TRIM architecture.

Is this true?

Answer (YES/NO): YES